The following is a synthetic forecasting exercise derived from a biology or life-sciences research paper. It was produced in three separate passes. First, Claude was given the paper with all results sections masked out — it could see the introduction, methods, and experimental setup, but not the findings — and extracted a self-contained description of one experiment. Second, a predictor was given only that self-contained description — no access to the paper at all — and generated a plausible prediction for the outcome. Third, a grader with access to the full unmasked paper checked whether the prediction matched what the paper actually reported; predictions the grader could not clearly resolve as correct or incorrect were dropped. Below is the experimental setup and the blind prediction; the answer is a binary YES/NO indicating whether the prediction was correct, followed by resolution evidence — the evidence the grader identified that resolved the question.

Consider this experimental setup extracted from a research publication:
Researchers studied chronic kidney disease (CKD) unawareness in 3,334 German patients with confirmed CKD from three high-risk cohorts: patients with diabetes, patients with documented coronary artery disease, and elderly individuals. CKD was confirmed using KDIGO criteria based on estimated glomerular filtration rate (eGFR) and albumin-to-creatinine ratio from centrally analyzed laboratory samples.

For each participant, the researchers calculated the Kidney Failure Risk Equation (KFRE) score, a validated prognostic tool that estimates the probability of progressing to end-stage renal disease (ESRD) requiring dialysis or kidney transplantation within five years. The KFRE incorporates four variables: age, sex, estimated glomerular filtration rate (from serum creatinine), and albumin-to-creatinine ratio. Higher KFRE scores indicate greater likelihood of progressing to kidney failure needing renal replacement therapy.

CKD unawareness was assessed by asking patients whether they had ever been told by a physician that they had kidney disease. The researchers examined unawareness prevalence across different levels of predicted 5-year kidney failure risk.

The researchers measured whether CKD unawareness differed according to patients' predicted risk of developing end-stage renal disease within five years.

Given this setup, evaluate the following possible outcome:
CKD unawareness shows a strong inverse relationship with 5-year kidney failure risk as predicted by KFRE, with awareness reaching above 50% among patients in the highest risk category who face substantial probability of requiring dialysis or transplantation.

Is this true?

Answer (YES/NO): YES